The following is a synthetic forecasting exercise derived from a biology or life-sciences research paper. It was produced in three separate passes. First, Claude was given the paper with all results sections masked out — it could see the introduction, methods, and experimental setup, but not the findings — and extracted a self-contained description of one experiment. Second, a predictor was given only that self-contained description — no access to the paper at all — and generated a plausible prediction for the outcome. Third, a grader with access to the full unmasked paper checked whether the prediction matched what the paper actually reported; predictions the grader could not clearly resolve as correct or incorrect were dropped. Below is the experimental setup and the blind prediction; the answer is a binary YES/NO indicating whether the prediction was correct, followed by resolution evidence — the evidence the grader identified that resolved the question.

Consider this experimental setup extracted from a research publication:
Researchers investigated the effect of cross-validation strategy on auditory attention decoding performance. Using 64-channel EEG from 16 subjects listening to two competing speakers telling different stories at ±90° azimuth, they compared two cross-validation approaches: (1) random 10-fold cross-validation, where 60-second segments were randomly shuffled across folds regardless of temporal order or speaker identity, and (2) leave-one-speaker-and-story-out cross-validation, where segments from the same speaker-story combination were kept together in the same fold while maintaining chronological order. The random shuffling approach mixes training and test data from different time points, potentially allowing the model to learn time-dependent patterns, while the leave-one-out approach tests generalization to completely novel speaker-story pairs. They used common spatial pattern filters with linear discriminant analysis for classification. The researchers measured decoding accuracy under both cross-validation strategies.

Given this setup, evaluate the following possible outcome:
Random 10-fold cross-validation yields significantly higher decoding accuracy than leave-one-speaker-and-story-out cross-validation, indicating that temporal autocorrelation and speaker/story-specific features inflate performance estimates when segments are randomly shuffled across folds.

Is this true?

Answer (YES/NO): NO